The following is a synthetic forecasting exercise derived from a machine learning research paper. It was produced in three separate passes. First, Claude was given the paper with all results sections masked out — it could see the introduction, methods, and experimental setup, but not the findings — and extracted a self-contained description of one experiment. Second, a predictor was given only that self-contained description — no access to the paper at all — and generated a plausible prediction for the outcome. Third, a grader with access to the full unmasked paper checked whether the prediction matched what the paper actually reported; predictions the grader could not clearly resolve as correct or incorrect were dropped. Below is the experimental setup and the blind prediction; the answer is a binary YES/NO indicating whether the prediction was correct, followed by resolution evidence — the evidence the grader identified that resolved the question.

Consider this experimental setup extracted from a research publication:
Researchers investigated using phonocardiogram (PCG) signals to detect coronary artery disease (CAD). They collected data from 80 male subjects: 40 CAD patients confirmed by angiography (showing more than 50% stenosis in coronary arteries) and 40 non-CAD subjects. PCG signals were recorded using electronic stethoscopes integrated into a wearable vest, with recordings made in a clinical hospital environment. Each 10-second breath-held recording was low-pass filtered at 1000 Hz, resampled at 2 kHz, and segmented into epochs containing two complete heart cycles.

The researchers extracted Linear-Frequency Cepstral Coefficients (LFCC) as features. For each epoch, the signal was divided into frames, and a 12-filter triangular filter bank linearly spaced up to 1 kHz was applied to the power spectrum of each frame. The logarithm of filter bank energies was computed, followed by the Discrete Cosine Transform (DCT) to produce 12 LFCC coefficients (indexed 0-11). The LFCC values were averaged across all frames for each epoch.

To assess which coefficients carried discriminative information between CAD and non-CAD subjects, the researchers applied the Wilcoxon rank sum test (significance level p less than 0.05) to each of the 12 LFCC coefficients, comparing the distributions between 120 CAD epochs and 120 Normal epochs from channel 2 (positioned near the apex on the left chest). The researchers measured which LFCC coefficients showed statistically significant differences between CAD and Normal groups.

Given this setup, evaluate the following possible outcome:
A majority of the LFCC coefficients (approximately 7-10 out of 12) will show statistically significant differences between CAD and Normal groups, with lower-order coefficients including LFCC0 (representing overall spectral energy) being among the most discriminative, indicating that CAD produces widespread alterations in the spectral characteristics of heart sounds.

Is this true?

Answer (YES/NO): YES